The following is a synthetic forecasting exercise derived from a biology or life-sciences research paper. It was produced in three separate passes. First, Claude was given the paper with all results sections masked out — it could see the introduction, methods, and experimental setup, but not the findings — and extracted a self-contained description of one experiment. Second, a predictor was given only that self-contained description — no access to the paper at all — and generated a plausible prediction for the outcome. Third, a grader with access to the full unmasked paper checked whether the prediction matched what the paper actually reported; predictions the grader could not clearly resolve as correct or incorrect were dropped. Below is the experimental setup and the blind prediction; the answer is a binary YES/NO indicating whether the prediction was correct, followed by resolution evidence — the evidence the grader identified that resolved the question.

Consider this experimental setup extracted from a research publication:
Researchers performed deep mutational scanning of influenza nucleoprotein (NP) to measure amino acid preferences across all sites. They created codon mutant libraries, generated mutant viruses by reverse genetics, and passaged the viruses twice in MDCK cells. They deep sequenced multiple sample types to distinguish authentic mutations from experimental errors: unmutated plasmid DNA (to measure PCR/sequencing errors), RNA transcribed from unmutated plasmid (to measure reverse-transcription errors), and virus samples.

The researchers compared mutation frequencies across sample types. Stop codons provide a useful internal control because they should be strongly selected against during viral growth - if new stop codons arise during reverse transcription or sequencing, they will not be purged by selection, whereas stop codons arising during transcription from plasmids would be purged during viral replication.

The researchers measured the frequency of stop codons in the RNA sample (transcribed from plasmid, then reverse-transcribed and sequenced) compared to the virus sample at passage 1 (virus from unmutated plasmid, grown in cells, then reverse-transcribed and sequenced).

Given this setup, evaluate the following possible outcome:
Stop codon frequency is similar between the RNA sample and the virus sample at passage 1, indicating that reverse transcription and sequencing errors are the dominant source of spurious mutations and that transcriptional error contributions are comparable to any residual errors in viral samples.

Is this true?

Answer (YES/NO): YES